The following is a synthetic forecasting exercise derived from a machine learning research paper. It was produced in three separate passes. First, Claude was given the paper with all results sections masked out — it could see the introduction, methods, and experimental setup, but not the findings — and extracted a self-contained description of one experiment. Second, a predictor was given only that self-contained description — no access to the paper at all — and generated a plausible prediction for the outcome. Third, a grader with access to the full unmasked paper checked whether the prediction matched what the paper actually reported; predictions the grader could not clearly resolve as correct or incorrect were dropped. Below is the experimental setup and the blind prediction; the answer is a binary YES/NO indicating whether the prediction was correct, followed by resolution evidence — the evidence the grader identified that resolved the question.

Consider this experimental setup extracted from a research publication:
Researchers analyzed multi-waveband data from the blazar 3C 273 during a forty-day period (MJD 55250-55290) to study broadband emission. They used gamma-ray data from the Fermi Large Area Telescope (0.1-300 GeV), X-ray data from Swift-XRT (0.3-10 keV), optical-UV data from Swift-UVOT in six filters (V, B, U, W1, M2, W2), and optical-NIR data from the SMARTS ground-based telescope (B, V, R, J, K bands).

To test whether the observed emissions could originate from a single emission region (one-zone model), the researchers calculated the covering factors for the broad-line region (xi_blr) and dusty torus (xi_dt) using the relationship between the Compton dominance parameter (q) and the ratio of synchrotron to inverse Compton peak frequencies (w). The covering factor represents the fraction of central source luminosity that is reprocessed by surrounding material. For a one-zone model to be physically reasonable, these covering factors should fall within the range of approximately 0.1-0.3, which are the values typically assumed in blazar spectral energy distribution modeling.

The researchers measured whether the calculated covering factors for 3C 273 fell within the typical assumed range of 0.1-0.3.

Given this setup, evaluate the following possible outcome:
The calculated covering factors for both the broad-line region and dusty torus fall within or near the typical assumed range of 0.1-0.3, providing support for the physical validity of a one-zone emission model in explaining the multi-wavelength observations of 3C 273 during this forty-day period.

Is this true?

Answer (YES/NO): NO